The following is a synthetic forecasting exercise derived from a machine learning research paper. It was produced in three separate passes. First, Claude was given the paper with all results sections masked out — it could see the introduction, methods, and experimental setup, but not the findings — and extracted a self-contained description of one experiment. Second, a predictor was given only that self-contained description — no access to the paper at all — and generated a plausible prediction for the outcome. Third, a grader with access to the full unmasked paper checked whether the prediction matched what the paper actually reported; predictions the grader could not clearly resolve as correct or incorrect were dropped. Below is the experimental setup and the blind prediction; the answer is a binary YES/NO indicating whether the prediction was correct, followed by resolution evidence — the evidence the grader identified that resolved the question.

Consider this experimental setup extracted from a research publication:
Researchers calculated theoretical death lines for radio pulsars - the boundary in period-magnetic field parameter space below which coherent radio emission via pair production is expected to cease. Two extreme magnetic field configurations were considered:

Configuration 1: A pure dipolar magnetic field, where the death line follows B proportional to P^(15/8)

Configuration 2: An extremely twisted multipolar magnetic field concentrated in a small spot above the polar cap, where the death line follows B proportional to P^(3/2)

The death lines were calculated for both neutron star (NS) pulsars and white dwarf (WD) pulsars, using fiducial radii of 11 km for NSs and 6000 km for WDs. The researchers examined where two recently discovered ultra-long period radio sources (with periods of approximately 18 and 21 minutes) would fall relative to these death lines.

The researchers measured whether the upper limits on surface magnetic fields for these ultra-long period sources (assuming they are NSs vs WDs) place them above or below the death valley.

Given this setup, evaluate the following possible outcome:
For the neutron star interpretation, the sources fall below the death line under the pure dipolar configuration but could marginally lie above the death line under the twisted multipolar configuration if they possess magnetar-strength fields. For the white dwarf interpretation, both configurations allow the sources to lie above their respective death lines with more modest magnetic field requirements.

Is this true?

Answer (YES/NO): NO